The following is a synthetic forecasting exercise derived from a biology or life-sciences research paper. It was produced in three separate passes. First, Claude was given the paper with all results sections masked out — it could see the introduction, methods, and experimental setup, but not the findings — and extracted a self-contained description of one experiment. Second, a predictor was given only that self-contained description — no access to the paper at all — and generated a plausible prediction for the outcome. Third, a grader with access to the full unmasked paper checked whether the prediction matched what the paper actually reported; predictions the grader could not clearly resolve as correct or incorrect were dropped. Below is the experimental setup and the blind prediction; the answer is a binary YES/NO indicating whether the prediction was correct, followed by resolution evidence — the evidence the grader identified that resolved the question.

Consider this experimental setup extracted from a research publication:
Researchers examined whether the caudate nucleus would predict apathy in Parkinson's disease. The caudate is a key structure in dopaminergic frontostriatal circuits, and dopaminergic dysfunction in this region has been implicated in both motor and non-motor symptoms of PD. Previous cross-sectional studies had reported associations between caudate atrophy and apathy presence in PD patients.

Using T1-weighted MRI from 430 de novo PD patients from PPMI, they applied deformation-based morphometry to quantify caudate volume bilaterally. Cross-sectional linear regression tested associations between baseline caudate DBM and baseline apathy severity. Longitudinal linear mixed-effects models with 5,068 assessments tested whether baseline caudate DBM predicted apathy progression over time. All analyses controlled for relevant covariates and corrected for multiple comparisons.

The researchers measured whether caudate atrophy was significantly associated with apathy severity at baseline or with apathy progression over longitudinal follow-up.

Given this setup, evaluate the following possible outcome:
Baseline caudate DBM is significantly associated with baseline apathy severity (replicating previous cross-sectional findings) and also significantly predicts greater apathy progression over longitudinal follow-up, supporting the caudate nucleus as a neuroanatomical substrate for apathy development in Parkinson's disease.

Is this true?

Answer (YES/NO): NO